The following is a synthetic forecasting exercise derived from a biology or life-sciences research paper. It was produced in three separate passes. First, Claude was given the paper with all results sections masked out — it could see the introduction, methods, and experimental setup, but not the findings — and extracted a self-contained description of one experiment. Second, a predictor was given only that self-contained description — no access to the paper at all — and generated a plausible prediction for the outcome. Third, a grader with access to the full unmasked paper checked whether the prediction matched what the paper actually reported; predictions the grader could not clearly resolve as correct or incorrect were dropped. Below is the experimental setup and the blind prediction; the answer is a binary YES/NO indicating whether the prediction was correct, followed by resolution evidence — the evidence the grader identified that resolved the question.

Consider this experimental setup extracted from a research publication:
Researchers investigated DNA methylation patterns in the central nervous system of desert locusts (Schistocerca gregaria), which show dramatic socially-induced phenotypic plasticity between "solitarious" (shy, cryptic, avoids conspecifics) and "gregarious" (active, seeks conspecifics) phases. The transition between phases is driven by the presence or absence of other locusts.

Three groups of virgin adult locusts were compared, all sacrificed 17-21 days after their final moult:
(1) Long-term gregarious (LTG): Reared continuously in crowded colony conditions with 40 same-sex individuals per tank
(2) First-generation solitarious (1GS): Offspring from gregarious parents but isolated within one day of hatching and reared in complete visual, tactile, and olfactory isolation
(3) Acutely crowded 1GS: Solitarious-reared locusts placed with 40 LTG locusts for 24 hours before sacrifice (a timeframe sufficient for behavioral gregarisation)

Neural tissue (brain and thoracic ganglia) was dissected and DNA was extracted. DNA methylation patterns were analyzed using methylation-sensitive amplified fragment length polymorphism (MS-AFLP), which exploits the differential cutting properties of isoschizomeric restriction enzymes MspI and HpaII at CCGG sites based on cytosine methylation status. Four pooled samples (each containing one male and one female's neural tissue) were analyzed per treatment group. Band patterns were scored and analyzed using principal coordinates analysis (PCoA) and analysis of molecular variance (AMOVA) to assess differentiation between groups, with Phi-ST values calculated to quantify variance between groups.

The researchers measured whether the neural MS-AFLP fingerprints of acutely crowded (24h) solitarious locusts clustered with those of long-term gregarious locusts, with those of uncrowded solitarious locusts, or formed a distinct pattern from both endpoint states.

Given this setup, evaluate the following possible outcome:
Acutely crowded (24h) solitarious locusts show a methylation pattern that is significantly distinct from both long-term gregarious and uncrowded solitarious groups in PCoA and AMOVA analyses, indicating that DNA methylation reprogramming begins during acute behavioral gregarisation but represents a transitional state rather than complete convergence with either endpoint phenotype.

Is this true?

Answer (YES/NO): YES